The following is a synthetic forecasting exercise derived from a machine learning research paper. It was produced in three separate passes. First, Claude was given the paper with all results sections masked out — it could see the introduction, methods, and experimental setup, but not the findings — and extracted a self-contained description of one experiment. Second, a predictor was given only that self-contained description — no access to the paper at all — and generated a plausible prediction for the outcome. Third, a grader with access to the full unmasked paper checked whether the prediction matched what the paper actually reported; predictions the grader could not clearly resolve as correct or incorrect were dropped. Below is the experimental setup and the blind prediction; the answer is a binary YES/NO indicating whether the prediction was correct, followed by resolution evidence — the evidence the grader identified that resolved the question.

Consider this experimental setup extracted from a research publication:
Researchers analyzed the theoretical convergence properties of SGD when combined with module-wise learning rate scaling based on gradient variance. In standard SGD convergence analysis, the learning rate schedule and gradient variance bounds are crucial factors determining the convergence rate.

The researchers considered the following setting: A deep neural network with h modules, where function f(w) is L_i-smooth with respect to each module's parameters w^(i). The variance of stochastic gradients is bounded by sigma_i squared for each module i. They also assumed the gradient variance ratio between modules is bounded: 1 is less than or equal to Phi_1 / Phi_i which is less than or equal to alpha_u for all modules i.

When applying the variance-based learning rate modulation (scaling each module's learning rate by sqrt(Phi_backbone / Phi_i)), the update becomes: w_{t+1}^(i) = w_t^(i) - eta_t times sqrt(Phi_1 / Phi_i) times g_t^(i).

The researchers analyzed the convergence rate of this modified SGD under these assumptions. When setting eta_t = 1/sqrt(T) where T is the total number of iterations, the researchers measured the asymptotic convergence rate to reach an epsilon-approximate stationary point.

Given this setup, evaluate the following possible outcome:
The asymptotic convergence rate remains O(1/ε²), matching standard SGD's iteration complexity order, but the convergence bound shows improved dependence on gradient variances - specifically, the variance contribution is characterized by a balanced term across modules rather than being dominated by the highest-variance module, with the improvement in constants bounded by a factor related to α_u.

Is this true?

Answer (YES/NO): NO